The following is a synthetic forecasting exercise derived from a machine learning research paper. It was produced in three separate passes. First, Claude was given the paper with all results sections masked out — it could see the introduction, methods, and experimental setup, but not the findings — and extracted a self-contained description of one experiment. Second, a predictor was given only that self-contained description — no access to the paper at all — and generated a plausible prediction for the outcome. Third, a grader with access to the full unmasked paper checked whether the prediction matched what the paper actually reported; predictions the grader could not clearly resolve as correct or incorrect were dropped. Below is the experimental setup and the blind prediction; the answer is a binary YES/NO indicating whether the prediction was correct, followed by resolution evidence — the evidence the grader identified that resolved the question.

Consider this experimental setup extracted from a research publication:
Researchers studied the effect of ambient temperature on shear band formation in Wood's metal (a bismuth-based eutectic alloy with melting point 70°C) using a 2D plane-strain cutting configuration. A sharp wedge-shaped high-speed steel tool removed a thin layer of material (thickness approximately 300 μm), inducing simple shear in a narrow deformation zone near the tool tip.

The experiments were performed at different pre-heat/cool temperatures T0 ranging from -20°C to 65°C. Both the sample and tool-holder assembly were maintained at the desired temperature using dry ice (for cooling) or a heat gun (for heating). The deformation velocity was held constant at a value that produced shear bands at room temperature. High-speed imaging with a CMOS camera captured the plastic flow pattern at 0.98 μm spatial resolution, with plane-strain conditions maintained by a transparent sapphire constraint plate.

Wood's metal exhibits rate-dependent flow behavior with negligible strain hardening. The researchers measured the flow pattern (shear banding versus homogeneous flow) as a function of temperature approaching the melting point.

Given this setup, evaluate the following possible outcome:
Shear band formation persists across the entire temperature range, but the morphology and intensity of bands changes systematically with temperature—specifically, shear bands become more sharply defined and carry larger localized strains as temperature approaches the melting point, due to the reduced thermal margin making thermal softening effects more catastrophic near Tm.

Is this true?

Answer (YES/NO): NO